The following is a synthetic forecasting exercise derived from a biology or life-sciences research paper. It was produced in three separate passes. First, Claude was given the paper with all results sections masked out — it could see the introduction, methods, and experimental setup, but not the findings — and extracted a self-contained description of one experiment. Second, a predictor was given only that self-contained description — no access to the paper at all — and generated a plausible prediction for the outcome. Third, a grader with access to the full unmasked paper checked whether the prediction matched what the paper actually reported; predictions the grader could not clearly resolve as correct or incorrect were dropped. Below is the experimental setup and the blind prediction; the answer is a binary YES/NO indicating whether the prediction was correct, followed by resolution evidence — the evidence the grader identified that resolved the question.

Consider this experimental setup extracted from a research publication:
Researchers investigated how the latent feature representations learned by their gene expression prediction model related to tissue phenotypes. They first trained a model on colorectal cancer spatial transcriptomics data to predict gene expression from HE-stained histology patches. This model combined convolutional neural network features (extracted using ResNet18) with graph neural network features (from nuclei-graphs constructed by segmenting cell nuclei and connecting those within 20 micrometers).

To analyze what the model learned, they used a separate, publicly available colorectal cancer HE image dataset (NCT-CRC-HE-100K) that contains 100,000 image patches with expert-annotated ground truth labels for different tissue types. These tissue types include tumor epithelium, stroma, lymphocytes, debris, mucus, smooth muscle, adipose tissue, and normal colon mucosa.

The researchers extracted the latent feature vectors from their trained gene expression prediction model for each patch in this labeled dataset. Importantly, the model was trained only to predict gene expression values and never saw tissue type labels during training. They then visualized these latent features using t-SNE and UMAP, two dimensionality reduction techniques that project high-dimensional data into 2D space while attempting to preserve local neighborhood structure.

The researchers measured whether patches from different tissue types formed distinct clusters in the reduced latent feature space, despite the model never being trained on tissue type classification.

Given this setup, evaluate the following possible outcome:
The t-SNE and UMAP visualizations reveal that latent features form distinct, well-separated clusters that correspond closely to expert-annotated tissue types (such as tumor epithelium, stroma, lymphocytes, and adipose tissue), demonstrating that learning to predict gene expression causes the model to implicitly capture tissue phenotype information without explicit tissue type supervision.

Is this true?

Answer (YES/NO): NO